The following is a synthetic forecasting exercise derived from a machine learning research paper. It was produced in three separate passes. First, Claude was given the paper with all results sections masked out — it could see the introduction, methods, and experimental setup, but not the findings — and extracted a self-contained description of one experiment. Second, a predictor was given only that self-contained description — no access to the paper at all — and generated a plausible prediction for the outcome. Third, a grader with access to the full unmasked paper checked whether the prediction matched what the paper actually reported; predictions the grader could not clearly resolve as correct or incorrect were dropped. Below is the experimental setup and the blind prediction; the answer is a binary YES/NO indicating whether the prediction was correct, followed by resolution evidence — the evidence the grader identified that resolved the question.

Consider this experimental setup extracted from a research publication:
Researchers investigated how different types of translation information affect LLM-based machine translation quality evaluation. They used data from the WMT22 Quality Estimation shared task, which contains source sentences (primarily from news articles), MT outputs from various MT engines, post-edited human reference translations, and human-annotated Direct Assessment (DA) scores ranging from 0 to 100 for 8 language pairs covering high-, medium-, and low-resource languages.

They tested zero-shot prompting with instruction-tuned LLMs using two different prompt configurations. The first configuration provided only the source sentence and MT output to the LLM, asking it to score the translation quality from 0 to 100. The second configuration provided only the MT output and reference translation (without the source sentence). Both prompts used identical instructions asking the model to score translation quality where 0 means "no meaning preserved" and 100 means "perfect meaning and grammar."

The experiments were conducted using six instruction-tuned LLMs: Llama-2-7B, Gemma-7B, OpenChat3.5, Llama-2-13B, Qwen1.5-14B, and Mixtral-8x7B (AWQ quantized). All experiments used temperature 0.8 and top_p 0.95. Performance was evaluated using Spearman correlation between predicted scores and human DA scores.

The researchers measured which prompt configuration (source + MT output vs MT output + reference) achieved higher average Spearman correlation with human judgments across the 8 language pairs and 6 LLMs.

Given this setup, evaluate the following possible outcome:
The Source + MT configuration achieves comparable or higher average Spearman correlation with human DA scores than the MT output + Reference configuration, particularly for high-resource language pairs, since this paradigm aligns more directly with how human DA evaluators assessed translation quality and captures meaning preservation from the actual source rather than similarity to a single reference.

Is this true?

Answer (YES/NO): YES